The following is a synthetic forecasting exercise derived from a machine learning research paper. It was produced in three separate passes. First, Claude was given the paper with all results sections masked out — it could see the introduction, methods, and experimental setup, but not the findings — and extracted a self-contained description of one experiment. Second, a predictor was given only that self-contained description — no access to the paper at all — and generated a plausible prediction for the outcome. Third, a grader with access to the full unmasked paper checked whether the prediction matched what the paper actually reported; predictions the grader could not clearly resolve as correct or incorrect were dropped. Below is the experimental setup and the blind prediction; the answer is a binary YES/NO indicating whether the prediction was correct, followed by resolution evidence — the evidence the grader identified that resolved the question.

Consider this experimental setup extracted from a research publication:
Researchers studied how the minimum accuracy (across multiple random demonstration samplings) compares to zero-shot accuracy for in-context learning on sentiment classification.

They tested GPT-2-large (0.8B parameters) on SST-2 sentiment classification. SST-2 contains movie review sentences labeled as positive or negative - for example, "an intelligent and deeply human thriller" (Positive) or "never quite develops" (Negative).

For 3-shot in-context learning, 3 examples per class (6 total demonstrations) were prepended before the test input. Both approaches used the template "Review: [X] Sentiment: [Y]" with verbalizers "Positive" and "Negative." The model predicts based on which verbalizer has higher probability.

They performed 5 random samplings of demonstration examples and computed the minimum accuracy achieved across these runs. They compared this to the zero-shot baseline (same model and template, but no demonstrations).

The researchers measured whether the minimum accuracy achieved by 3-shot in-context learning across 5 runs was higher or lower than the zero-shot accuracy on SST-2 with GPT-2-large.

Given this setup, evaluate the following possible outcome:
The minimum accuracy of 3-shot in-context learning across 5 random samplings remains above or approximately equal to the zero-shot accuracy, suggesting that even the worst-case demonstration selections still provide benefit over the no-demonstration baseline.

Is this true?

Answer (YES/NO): NO